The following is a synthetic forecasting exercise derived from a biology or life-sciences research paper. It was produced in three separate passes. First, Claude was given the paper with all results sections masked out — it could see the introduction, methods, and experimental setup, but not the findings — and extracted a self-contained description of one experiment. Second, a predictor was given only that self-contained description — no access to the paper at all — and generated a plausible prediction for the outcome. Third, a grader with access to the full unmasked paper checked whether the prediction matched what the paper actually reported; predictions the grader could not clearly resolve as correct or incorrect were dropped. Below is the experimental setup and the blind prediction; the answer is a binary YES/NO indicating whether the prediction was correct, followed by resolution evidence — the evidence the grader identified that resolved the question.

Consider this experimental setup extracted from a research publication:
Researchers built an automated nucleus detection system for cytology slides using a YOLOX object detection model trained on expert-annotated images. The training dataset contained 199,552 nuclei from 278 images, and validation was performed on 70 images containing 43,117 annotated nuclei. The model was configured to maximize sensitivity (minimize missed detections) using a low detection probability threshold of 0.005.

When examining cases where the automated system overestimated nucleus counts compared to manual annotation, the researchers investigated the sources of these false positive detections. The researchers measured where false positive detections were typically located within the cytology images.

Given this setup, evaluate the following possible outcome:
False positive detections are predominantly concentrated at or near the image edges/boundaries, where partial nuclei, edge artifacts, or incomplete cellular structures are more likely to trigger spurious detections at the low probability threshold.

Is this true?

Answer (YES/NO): NO